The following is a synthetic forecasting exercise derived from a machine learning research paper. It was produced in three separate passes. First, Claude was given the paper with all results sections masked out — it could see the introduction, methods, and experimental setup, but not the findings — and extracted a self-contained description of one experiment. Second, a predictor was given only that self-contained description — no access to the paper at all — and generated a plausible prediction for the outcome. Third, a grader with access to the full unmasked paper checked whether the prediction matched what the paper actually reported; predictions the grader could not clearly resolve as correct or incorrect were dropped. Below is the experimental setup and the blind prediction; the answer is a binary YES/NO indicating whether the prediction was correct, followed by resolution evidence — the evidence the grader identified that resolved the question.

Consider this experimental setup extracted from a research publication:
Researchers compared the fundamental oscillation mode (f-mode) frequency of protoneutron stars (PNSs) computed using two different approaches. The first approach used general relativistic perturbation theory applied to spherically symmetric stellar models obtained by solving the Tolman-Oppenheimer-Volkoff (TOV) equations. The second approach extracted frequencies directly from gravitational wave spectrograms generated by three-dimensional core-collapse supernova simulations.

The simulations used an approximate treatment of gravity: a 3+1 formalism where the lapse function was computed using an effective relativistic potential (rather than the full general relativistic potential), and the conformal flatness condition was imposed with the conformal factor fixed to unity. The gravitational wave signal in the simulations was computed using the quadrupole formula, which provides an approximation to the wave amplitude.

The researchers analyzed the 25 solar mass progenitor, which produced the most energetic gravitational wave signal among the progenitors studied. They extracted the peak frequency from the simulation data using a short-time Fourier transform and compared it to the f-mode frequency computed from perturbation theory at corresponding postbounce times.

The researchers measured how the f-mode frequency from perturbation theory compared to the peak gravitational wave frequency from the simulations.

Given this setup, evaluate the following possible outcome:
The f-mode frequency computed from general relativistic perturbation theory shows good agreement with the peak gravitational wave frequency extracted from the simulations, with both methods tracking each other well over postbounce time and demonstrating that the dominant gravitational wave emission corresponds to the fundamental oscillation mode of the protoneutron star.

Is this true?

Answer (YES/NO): NO